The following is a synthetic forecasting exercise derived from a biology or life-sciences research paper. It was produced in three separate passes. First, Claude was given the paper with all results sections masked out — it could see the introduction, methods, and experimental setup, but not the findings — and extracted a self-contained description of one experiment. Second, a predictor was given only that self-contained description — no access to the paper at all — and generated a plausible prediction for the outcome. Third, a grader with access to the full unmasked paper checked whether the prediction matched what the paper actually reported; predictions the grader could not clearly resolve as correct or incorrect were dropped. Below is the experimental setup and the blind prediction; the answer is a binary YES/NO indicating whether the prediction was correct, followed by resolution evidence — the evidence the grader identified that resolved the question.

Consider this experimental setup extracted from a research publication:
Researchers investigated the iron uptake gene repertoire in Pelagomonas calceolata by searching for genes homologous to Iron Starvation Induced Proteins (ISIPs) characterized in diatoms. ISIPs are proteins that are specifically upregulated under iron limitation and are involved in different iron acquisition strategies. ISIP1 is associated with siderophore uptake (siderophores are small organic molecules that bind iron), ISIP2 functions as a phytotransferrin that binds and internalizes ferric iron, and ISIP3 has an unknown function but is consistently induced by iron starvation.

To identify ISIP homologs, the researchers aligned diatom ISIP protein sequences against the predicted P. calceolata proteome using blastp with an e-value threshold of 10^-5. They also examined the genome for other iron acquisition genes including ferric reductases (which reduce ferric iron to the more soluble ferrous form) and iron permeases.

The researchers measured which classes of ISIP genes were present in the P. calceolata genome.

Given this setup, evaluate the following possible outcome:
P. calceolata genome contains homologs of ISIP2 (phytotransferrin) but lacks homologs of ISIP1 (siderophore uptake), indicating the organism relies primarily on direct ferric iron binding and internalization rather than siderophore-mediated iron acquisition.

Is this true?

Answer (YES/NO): YES